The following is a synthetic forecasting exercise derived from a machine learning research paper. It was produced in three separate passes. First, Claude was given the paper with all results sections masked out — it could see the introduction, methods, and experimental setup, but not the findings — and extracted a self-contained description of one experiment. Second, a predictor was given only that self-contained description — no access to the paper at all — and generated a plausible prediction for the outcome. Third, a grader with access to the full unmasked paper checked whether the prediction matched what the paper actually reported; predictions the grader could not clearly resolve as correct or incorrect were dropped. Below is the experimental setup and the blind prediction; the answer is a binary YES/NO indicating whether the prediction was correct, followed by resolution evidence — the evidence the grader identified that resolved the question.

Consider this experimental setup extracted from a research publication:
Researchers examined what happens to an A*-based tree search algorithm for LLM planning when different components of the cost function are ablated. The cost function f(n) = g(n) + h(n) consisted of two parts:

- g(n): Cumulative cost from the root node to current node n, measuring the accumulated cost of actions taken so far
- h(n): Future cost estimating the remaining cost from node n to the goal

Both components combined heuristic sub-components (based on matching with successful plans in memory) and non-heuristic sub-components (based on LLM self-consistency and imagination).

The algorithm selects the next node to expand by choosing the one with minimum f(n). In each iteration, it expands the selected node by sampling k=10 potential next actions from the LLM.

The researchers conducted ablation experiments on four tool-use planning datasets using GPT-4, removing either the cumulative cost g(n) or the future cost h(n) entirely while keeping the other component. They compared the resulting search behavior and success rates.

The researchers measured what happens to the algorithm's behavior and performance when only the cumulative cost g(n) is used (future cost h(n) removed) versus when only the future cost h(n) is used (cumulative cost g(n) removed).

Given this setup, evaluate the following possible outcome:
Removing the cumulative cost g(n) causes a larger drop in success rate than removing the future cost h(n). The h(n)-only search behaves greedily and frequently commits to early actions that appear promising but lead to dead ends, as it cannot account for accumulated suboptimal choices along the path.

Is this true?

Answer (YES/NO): YES